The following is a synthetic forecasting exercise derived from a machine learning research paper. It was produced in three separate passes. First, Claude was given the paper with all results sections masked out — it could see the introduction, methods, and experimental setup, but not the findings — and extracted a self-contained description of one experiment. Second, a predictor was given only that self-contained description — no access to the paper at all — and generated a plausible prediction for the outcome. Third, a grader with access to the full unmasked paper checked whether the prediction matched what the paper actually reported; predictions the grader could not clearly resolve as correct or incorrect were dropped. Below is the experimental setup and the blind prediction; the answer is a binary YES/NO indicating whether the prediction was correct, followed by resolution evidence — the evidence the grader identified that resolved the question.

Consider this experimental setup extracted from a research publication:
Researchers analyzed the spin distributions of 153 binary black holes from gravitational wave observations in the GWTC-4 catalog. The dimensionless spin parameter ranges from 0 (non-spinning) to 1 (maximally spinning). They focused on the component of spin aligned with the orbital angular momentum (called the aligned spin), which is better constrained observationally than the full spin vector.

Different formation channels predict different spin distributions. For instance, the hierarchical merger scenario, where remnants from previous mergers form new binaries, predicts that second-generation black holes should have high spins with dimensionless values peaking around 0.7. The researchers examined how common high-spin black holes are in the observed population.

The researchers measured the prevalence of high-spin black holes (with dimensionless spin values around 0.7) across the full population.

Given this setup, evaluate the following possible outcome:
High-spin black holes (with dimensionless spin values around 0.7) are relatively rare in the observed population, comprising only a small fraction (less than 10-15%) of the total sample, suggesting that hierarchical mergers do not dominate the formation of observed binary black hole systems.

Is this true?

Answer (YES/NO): YES